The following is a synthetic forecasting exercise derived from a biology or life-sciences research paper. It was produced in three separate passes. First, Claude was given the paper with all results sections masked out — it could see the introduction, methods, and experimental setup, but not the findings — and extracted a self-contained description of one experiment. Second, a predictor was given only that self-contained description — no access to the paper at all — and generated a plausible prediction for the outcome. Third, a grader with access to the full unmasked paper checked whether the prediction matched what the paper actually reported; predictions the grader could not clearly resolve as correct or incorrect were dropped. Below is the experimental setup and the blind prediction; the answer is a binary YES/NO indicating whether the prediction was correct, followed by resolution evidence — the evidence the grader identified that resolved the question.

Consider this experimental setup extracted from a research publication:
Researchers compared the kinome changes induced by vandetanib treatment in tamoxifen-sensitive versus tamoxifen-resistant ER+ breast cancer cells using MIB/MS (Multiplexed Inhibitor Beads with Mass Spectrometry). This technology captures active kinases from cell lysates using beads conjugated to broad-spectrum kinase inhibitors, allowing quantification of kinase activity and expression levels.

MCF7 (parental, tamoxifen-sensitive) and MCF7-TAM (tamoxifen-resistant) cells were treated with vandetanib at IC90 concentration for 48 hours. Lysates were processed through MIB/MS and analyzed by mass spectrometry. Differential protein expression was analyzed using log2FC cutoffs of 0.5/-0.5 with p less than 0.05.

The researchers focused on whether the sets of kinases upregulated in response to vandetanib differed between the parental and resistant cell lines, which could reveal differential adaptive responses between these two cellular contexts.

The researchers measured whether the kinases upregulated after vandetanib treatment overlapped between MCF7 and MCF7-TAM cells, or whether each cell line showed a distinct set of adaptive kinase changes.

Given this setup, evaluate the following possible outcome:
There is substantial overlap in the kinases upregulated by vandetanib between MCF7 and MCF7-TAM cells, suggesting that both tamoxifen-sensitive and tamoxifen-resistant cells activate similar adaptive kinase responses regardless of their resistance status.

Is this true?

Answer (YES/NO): NO